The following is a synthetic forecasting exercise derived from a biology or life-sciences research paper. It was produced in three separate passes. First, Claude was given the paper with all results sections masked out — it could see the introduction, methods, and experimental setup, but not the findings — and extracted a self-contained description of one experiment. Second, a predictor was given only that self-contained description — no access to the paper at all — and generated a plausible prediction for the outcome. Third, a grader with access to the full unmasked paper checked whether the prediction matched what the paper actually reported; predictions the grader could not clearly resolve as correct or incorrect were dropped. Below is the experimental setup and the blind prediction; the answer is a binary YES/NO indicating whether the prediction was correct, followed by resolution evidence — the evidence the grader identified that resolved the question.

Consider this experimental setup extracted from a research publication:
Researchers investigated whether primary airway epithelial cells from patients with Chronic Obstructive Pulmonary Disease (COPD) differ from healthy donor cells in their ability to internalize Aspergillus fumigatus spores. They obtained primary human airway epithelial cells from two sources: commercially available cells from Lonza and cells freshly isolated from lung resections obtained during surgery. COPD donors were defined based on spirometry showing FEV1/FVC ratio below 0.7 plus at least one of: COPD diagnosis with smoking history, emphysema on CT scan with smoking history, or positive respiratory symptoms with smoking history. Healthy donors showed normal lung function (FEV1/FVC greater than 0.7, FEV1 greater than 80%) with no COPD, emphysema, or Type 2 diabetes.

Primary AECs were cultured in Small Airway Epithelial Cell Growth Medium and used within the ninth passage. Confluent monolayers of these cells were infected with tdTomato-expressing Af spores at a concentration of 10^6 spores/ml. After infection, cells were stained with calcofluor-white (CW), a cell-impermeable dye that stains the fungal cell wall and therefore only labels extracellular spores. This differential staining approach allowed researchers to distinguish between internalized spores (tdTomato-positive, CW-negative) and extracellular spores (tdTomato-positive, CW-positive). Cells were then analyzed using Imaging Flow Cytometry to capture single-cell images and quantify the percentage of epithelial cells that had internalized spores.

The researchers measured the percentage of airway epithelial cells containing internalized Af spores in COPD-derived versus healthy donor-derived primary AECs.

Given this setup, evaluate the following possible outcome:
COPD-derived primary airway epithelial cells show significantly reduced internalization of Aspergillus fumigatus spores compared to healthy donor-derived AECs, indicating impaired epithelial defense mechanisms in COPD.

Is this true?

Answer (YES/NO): NO